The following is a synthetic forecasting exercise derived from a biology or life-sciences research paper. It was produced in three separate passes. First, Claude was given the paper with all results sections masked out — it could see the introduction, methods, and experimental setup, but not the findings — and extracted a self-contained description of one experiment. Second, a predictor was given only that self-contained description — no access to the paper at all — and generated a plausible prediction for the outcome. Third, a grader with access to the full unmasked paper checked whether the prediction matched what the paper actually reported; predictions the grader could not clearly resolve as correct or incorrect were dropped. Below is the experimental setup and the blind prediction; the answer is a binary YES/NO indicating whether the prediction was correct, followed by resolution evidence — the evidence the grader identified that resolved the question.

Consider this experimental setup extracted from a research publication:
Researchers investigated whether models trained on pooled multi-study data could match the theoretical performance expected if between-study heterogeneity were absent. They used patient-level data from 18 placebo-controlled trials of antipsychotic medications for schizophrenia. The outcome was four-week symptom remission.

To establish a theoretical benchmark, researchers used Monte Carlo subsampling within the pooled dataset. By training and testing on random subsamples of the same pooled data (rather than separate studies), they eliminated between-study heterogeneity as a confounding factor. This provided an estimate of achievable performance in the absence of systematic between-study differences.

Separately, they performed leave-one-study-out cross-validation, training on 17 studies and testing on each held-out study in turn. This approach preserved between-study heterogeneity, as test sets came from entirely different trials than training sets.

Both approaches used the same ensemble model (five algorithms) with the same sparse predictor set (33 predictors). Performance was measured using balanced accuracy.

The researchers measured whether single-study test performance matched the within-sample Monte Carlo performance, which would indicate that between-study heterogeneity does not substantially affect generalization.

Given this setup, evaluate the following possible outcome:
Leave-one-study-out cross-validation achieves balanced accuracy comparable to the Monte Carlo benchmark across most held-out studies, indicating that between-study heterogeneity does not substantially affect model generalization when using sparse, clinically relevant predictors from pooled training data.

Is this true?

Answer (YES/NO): YES